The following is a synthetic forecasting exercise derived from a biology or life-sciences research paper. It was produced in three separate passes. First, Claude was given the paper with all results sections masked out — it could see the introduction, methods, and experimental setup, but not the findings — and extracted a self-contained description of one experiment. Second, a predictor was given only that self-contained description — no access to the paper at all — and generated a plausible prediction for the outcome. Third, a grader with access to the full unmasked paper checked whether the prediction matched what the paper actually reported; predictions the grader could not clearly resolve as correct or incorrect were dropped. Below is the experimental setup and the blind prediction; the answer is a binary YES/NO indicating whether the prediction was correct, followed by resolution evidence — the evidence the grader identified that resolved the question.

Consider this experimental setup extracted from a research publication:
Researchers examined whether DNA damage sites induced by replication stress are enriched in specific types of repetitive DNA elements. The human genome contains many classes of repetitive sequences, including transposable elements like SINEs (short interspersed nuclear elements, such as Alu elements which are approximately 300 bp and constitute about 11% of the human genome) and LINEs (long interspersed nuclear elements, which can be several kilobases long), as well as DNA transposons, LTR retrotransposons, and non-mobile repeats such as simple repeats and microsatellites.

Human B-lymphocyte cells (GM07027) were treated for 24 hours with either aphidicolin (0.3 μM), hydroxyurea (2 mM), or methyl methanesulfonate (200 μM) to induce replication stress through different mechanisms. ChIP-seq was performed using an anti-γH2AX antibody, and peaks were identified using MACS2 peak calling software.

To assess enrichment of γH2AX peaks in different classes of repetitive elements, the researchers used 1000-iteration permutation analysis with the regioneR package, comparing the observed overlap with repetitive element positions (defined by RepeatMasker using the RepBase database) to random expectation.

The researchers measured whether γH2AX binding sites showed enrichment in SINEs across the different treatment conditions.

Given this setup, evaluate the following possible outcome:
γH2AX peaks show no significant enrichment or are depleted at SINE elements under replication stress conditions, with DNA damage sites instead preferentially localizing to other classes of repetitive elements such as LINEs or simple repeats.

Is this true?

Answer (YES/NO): NO